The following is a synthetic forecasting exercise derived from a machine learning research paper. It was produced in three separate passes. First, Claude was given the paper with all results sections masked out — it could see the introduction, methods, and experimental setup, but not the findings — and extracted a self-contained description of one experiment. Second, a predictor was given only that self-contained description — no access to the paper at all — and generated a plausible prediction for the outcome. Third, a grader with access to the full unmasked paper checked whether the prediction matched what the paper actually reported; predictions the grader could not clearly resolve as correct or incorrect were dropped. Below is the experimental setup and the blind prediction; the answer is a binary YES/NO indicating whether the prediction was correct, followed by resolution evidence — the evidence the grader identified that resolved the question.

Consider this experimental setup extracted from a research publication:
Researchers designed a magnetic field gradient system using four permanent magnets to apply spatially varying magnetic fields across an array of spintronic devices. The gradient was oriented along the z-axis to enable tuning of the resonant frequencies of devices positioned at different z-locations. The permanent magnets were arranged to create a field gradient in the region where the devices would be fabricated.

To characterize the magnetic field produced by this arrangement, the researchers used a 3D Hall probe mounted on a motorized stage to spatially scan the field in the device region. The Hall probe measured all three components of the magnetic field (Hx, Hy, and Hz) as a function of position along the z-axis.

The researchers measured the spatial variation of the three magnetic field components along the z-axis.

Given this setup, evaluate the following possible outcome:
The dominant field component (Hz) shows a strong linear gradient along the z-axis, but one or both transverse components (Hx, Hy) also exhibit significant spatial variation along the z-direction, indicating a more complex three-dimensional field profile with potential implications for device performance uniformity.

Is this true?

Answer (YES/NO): NO